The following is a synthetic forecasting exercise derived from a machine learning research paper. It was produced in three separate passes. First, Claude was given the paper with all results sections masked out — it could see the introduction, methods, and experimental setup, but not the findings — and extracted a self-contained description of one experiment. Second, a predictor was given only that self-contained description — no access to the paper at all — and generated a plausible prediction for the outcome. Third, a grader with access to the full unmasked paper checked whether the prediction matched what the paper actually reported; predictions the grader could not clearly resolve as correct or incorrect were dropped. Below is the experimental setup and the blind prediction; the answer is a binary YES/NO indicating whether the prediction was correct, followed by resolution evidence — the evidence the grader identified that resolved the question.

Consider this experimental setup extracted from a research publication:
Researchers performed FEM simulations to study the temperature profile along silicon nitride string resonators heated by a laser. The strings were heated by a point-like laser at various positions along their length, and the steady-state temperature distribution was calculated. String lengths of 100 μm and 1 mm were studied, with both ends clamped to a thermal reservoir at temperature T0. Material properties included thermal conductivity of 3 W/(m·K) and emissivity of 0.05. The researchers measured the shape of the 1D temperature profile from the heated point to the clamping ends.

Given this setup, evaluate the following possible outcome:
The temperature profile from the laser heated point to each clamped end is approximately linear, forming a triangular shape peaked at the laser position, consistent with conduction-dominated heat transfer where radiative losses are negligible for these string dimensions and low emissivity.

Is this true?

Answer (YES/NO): YES